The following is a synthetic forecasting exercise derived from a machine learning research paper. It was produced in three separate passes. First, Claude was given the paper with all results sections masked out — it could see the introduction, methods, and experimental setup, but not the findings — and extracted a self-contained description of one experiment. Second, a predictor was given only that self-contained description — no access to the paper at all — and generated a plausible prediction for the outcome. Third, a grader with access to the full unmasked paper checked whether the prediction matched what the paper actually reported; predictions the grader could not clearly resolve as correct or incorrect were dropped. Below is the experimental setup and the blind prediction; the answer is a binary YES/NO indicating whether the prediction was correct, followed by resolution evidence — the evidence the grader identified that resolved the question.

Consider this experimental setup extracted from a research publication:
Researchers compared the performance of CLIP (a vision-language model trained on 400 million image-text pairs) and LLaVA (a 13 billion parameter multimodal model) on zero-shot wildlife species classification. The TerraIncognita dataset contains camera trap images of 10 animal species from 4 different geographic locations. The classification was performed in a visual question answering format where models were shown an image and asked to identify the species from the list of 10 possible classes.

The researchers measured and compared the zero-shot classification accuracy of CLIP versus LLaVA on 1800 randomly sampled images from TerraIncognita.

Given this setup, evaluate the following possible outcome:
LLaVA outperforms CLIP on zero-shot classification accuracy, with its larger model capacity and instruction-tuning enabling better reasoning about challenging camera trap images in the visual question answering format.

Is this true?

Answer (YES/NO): YES